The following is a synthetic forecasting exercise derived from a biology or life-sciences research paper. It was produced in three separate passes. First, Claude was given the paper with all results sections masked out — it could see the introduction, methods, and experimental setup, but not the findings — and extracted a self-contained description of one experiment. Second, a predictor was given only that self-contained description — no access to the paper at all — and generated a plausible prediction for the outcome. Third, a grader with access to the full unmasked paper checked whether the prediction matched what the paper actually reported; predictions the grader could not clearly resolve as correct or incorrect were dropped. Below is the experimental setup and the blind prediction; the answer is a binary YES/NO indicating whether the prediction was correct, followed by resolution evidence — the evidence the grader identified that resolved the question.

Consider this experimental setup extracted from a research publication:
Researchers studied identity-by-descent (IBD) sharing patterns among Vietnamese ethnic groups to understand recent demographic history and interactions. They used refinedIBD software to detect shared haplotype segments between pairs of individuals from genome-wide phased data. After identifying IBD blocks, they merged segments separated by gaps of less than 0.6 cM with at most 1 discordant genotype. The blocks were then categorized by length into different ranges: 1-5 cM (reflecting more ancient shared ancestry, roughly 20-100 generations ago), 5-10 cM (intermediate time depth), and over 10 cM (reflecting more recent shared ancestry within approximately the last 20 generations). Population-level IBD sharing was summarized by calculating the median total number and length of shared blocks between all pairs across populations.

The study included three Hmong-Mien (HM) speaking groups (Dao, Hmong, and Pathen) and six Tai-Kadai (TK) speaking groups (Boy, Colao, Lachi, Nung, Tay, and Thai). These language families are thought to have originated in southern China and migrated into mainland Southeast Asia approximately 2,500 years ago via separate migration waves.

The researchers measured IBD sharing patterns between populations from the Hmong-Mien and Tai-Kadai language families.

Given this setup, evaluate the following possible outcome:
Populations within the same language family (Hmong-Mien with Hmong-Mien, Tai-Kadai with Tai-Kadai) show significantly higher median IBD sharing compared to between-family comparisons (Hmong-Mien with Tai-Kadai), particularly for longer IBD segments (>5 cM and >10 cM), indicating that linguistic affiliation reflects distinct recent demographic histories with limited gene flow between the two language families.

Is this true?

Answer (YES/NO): NO